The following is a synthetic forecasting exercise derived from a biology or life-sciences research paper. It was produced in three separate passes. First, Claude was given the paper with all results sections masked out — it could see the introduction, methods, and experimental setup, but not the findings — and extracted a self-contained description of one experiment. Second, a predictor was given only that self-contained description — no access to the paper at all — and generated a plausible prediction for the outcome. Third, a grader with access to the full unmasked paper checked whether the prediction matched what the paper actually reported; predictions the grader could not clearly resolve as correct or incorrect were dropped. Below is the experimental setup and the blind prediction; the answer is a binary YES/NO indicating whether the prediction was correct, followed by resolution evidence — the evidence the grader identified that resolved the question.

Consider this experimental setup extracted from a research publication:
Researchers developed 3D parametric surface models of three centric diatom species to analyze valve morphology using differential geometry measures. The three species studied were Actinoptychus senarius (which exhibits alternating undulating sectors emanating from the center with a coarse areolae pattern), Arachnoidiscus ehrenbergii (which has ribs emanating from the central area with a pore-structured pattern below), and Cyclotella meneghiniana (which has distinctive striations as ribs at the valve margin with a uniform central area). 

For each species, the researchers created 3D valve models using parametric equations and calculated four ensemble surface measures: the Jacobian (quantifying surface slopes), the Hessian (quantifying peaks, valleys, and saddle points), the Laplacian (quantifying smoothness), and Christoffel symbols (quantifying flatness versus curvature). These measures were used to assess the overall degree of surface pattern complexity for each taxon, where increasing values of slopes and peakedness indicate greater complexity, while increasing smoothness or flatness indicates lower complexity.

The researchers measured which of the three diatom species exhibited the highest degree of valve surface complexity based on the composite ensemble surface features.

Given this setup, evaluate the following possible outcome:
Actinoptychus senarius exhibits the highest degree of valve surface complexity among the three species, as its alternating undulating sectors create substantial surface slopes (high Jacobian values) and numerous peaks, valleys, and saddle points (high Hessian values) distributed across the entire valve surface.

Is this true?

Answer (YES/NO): NO